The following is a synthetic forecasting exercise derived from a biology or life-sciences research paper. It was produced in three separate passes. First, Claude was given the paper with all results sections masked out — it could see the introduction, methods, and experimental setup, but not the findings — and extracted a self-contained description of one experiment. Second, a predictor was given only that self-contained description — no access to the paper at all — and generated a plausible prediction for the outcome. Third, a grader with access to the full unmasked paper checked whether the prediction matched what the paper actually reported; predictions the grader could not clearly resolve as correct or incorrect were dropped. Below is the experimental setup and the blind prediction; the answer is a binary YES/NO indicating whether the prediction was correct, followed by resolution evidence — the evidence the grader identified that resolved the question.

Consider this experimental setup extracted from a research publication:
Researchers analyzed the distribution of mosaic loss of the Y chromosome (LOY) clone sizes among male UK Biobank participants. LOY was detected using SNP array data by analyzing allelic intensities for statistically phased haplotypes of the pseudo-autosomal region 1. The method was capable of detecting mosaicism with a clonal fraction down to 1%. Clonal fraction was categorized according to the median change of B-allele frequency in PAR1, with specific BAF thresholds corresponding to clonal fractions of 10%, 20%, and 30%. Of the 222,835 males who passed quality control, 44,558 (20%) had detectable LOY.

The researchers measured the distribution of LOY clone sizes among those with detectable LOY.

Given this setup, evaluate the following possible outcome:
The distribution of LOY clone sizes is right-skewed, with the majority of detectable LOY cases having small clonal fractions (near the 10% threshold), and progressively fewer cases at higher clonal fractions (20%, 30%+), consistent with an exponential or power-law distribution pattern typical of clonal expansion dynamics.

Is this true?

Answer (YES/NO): YES